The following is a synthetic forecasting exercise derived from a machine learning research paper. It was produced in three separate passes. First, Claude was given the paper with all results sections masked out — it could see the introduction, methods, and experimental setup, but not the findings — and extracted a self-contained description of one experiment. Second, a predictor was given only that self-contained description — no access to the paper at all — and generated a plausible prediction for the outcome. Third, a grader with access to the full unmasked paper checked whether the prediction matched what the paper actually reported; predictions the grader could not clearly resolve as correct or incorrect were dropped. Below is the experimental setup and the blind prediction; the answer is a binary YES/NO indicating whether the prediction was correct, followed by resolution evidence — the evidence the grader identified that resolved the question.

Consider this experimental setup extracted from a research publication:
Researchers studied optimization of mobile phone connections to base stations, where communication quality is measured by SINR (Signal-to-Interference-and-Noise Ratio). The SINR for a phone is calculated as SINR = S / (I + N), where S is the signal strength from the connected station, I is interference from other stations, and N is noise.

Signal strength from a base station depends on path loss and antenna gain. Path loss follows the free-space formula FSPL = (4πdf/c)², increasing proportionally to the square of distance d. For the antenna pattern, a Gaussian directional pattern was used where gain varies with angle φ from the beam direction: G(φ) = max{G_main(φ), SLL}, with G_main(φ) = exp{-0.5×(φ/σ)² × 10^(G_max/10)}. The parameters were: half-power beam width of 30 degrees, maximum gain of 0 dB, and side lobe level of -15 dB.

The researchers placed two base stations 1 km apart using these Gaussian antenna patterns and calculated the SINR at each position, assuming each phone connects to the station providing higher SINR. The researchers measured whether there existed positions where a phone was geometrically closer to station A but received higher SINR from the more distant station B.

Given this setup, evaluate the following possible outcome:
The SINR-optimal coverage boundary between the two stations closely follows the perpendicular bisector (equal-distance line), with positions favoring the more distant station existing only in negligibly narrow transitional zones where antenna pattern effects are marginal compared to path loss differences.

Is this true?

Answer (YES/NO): NO